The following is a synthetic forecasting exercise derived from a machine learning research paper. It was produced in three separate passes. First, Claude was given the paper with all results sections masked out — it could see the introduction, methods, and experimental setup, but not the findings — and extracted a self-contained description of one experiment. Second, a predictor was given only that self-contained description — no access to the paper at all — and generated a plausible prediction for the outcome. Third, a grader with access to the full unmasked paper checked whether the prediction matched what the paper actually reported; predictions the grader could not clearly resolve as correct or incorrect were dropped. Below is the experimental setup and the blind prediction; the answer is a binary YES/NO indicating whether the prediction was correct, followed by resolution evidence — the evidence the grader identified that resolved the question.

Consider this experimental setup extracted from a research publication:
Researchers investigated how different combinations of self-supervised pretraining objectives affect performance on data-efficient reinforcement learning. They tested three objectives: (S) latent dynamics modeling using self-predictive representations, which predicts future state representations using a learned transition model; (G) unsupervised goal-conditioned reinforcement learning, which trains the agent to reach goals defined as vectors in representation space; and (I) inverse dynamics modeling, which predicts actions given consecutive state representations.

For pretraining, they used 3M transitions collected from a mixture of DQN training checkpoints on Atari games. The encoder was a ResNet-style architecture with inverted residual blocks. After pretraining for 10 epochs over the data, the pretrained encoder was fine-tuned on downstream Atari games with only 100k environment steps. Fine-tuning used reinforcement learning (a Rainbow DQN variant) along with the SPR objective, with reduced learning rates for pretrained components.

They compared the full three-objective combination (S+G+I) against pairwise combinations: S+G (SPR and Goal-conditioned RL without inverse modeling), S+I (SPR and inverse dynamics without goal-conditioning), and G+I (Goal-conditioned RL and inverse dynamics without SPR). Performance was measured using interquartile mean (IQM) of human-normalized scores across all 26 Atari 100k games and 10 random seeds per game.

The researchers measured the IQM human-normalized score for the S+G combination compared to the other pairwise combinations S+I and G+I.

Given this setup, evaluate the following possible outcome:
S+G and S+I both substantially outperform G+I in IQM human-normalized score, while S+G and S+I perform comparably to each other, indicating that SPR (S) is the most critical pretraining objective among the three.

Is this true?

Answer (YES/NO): NO